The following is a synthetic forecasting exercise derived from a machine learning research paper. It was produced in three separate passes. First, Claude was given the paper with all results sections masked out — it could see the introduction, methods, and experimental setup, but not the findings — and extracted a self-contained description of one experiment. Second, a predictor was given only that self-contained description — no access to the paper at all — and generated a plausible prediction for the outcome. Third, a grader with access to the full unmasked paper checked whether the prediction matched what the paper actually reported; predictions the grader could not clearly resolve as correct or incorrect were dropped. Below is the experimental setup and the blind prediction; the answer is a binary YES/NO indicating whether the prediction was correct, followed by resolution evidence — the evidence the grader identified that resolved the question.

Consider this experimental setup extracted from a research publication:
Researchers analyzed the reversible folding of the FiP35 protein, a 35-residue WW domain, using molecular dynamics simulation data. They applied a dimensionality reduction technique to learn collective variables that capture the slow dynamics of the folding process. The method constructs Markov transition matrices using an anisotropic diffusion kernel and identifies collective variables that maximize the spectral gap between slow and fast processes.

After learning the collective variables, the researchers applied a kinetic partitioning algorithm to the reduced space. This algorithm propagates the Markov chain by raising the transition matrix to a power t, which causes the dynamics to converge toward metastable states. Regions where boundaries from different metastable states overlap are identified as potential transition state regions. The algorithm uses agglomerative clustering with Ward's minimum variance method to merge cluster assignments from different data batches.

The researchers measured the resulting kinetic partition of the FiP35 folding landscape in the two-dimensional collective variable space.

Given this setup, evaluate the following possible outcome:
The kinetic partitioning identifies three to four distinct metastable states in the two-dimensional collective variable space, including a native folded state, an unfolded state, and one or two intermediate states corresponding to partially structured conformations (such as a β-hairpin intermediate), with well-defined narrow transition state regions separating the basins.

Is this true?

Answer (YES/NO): NO